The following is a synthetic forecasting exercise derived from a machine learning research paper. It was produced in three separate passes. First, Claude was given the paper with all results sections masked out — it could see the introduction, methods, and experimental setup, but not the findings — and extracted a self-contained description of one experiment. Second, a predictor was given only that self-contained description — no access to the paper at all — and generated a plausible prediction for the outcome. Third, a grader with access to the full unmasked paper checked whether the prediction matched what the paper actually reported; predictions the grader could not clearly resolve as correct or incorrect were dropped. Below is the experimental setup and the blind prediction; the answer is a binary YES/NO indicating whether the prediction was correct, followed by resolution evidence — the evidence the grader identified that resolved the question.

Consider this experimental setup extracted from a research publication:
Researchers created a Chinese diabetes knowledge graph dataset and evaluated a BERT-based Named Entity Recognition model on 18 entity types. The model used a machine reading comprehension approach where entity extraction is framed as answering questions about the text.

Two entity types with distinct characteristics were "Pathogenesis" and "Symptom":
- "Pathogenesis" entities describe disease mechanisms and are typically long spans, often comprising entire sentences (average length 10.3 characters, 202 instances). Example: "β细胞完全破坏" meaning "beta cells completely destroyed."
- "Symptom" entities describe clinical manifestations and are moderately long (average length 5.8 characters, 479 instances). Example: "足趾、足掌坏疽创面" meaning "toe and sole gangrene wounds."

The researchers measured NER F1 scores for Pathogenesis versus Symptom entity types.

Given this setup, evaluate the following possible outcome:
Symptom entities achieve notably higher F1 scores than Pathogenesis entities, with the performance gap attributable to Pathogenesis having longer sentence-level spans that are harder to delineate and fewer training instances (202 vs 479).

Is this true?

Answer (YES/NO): NO